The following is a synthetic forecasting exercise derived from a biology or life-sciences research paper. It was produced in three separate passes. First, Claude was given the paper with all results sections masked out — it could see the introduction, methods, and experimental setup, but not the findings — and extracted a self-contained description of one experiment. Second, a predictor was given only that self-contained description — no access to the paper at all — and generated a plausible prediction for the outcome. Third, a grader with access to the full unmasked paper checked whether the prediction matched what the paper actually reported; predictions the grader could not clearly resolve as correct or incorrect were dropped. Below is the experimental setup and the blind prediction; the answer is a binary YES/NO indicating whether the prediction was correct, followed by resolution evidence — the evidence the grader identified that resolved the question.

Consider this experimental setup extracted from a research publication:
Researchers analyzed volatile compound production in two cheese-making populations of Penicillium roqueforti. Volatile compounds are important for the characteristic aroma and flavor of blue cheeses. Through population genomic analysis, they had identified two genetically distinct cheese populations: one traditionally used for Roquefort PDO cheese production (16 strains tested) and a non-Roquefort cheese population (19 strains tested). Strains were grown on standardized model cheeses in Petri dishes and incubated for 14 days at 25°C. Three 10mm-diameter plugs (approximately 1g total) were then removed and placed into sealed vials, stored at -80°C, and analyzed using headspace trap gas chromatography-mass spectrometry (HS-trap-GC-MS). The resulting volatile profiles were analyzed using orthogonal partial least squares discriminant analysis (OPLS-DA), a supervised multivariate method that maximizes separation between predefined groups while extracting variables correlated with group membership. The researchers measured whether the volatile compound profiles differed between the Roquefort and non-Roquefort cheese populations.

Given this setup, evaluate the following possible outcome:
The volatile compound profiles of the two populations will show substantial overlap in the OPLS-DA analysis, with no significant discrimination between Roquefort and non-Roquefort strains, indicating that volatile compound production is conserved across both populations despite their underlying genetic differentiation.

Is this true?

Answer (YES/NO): NO